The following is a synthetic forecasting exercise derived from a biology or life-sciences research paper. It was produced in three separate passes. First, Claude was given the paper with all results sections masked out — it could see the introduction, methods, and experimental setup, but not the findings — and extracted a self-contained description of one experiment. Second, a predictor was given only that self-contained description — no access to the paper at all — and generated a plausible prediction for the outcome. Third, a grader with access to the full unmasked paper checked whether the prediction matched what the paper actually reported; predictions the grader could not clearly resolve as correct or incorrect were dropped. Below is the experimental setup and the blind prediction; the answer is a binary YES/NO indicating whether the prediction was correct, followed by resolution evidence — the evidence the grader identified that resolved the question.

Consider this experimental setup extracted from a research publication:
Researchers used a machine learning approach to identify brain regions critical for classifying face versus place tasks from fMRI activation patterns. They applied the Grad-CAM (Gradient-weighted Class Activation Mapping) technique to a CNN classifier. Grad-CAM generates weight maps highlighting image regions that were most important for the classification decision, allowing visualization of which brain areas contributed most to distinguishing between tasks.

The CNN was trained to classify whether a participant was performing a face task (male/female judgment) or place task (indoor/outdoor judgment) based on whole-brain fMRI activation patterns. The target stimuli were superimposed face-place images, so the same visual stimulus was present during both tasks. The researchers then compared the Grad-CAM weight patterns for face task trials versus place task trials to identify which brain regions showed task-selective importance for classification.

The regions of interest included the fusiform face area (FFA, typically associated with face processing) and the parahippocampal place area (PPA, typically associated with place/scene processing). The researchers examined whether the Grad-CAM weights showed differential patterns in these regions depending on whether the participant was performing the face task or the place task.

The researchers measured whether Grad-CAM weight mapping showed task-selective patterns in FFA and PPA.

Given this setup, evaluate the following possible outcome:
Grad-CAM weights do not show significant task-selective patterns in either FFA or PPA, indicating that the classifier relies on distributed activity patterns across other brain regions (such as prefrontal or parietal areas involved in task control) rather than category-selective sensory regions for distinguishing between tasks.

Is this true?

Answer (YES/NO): NO